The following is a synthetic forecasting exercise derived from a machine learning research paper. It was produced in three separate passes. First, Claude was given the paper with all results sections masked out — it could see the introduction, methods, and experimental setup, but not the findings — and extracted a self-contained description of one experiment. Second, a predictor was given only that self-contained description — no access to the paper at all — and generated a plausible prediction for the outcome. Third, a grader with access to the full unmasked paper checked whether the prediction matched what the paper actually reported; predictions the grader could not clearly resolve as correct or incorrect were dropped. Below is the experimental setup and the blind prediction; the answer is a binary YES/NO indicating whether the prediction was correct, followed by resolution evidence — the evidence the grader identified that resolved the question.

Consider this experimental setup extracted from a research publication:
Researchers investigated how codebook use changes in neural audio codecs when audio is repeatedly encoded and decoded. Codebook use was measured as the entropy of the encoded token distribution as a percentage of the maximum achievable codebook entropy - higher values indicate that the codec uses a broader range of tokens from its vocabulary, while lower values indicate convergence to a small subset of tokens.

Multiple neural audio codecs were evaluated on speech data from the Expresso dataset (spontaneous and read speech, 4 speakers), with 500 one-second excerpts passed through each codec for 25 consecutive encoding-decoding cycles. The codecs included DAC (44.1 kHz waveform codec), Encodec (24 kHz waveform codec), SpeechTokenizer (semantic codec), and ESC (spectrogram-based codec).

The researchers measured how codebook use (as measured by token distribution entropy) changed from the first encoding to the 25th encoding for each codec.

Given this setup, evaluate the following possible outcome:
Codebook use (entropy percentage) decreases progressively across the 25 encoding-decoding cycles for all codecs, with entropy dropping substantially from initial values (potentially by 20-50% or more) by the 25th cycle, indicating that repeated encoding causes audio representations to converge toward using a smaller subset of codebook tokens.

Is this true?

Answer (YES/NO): NO